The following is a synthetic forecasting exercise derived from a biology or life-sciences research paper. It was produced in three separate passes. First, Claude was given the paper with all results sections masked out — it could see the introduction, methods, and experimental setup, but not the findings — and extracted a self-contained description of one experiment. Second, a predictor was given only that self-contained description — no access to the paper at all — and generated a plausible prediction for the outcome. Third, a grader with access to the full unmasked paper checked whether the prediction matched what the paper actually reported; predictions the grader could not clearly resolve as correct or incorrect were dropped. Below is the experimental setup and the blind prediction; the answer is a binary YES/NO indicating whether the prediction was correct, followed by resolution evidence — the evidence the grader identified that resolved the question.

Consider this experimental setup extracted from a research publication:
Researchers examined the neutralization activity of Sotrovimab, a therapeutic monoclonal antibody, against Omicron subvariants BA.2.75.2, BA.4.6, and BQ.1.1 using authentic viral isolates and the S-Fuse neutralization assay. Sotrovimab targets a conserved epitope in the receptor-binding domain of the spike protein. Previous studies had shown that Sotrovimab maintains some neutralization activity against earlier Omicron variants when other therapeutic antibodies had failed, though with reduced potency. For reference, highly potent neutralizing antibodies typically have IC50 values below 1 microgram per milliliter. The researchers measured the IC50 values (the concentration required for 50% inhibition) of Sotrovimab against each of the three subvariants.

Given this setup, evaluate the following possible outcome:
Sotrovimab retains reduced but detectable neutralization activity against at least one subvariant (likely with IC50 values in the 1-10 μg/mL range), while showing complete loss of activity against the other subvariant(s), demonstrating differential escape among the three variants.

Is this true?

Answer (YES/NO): NO